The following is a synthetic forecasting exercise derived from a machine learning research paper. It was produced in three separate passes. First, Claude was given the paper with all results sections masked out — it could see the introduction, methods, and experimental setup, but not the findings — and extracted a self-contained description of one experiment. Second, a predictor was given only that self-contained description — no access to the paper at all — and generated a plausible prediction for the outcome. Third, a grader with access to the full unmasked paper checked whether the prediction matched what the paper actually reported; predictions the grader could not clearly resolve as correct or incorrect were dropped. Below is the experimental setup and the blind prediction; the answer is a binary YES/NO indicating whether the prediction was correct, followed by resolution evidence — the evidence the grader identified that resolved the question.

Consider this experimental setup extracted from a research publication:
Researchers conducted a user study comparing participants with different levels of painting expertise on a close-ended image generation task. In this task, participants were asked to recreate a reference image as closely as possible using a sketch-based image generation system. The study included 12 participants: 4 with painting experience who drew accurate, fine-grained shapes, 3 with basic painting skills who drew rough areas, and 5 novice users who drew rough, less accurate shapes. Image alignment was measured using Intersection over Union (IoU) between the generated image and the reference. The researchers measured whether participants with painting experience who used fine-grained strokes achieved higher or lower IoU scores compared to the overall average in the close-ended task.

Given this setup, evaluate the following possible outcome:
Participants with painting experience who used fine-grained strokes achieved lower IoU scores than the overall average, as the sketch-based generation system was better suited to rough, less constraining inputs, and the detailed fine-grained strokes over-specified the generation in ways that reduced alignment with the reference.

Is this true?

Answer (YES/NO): NO